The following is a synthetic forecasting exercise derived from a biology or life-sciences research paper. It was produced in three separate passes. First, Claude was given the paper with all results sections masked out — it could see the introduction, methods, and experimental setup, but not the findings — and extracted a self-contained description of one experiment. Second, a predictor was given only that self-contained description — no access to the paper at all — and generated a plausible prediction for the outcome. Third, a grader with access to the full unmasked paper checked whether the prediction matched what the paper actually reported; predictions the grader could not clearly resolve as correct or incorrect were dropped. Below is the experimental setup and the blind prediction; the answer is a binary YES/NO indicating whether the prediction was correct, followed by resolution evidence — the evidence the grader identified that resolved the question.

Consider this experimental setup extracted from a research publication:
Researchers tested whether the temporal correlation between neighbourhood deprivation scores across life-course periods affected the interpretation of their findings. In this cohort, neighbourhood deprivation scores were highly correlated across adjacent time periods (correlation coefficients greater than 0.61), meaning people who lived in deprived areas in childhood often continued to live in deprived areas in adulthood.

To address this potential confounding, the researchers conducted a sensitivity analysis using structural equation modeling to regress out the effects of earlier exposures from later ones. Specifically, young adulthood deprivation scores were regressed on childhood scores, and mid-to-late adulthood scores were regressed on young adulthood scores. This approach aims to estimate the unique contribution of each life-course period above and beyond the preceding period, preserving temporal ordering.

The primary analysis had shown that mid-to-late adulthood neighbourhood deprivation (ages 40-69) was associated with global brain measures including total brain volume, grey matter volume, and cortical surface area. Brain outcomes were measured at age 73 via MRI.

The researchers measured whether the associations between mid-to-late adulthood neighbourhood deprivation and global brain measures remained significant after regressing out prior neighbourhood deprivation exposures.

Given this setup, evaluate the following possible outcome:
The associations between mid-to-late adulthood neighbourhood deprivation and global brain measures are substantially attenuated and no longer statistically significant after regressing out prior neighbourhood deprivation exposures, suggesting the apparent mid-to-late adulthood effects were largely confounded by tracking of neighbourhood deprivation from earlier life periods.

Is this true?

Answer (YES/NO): NO